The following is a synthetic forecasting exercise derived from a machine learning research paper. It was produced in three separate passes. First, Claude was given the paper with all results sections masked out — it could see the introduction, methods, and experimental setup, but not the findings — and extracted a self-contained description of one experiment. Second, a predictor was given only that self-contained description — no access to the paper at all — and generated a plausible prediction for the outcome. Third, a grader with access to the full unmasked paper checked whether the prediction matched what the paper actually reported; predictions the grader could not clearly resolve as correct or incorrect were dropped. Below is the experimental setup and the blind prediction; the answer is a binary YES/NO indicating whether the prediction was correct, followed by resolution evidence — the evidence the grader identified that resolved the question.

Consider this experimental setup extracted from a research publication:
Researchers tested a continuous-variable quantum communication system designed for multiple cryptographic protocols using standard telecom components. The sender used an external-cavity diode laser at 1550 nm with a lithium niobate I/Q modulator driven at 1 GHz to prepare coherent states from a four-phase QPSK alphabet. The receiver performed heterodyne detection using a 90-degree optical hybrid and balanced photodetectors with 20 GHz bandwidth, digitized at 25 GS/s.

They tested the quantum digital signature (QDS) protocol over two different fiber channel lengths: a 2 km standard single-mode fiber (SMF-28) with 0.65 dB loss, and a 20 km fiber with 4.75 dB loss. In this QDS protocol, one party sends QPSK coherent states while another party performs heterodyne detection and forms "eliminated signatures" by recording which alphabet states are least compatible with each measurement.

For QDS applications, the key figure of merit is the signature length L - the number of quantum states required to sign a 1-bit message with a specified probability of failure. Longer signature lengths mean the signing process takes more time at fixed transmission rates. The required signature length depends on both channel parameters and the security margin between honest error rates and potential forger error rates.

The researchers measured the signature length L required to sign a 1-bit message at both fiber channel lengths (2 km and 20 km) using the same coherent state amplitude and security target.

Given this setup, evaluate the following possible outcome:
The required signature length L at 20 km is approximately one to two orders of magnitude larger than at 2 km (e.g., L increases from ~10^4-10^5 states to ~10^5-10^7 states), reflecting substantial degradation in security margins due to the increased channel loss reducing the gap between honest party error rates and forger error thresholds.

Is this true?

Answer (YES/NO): NO